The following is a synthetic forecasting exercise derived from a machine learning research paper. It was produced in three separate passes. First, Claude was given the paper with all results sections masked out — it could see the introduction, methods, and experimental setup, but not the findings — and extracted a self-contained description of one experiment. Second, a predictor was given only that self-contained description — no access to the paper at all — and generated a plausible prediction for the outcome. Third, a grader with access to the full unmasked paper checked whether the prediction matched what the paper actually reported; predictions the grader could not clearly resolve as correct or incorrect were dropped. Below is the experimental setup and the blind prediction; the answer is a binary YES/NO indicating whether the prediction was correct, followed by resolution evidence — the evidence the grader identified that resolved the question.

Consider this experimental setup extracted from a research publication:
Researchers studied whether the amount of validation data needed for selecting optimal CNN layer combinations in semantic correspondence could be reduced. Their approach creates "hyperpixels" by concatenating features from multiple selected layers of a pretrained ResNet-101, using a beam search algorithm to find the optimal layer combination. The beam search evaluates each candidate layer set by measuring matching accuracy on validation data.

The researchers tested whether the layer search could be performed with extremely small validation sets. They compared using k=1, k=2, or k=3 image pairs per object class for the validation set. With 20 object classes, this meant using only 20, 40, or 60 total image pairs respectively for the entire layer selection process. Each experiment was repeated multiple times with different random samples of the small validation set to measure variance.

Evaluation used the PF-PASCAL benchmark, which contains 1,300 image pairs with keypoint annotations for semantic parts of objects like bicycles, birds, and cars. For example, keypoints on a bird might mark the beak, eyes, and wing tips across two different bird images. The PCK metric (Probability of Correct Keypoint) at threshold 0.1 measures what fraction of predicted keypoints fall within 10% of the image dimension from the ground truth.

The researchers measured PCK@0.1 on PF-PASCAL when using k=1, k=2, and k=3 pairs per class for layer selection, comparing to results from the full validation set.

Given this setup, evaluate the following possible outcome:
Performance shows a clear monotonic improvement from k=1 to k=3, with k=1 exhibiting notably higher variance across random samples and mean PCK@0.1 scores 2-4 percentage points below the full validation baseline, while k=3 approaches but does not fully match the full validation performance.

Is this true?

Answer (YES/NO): NO